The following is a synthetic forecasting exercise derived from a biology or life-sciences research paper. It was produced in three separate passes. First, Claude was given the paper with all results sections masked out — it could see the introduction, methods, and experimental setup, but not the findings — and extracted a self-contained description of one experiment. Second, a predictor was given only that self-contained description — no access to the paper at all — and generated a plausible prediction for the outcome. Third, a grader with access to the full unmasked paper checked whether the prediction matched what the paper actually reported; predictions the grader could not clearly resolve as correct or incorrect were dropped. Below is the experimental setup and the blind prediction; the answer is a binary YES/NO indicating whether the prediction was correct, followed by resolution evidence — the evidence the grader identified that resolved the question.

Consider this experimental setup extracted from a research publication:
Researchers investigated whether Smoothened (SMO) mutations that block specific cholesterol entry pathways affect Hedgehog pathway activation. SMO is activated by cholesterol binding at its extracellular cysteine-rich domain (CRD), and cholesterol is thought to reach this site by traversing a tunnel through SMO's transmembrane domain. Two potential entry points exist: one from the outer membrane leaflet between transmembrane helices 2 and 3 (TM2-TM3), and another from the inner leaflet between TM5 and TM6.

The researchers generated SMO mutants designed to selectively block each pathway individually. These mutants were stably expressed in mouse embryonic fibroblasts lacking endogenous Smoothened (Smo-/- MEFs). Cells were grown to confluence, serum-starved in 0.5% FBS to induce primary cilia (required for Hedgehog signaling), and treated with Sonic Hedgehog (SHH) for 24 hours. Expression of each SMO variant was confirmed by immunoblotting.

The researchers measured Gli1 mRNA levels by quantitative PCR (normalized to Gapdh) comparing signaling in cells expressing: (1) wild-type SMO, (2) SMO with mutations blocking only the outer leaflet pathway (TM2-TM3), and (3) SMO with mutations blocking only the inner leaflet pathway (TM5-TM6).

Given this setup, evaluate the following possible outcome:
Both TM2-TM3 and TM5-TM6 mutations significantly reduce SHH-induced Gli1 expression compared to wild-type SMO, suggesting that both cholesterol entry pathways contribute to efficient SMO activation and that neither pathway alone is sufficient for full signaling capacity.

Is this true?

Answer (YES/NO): NO